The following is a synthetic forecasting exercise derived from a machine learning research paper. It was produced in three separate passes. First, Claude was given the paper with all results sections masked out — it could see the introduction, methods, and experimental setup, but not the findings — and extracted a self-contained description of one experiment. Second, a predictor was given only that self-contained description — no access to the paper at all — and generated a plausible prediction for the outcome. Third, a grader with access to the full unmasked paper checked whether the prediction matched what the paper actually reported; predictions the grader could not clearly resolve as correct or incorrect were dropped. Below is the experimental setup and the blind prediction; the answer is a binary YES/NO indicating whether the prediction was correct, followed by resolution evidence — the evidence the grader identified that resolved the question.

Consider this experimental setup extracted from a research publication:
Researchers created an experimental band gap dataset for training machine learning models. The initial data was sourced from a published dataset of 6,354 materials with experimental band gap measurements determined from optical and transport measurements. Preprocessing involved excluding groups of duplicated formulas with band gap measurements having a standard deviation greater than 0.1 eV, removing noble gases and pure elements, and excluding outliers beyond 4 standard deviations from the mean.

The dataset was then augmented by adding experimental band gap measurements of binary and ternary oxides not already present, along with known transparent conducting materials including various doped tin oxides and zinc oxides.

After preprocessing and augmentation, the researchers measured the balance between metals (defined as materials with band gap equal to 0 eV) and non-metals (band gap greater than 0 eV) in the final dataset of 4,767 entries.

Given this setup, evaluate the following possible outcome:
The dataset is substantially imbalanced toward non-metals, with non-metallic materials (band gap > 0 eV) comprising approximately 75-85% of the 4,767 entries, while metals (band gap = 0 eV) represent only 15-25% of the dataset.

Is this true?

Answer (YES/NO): NO